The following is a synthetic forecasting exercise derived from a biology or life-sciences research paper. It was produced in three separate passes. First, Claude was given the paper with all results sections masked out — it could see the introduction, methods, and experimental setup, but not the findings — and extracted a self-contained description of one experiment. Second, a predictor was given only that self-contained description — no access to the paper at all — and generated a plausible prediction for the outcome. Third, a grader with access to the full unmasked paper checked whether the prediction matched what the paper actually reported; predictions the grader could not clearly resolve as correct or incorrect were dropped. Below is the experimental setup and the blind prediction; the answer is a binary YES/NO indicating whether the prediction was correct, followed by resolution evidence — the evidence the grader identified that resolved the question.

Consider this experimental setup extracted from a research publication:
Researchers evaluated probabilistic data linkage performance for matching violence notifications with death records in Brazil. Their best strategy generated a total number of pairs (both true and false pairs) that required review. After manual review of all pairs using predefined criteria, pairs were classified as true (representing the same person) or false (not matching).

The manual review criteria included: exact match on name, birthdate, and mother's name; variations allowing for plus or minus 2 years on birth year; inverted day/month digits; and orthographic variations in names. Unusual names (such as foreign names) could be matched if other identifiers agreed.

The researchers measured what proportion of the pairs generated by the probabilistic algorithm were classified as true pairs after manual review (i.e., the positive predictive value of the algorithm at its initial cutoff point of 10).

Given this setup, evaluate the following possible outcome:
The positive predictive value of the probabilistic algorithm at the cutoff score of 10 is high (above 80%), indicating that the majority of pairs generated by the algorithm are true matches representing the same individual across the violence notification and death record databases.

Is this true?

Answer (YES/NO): NO